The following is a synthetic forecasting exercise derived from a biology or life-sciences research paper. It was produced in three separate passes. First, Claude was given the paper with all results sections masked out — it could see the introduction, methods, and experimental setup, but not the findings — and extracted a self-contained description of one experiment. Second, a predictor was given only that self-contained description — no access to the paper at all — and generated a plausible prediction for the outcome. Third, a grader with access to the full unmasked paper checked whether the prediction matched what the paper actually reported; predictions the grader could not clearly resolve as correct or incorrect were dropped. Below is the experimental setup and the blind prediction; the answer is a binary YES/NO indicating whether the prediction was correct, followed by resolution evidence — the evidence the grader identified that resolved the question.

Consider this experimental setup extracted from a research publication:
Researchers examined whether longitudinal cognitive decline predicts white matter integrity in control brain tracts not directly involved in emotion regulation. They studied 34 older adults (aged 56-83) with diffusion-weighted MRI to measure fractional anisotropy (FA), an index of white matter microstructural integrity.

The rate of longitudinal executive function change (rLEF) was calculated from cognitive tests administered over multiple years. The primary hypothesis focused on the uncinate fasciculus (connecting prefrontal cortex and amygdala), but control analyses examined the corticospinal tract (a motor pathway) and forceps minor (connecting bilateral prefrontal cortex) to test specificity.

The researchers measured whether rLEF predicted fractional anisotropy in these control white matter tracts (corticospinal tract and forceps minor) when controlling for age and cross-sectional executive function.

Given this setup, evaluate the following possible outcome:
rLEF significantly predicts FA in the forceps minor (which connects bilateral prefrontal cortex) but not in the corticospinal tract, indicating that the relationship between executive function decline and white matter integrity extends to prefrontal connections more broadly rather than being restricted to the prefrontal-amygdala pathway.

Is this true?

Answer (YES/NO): NO